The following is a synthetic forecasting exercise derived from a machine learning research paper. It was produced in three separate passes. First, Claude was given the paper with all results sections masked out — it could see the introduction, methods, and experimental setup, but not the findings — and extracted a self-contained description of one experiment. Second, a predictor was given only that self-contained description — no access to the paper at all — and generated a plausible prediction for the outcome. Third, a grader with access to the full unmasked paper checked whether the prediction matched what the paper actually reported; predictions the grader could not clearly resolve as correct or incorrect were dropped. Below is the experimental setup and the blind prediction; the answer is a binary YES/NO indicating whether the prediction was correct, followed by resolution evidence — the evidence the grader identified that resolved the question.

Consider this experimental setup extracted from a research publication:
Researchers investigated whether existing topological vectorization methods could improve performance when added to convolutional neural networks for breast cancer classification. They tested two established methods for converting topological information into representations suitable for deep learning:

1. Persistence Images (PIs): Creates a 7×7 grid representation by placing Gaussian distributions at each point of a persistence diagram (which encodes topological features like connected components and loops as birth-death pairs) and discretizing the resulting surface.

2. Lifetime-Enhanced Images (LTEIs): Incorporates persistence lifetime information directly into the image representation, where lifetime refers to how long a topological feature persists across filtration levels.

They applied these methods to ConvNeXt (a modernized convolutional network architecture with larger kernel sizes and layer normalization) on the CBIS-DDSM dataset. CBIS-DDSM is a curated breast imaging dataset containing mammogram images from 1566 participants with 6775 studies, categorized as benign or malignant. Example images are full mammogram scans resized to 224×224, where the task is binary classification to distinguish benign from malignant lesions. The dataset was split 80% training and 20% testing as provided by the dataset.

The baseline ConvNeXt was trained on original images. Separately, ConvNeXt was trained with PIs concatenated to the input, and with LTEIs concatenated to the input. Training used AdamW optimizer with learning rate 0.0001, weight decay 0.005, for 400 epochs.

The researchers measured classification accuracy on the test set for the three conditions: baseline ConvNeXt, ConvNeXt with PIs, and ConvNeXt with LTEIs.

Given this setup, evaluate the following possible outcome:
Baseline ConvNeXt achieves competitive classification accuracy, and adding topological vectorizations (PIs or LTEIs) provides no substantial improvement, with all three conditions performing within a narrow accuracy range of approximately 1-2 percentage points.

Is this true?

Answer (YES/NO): NO